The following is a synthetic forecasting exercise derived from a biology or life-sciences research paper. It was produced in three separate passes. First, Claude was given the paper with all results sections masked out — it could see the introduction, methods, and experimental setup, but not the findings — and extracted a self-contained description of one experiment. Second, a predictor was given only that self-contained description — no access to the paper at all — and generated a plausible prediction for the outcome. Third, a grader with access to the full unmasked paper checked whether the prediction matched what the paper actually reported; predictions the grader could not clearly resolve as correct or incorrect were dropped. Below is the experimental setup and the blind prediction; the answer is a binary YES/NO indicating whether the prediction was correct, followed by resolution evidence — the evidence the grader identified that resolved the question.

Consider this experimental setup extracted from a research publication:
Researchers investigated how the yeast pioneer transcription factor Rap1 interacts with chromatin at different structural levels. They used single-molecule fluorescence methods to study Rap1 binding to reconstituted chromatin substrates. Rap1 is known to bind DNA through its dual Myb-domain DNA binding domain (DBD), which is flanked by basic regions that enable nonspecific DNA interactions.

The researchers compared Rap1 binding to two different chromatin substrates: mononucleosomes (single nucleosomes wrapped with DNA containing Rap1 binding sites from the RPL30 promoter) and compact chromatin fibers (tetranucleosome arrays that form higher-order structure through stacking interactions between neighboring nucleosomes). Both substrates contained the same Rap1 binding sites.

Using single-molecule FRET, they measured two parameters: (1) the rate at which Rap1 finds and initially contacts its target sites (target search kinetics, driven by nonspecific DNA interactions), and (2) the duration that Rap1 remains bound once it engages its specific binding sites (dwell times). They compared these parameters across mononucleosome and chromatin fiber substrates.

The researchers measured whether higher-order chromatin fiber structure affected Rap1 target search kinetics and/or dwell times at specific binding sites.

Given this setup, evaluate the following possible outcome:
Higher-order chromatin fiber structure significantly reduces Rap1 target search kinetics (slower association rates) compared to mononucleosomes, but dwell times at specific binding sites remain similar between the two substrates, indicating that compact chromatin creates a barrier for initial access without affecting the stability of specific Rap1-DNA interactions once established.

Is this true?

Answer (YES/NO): NO